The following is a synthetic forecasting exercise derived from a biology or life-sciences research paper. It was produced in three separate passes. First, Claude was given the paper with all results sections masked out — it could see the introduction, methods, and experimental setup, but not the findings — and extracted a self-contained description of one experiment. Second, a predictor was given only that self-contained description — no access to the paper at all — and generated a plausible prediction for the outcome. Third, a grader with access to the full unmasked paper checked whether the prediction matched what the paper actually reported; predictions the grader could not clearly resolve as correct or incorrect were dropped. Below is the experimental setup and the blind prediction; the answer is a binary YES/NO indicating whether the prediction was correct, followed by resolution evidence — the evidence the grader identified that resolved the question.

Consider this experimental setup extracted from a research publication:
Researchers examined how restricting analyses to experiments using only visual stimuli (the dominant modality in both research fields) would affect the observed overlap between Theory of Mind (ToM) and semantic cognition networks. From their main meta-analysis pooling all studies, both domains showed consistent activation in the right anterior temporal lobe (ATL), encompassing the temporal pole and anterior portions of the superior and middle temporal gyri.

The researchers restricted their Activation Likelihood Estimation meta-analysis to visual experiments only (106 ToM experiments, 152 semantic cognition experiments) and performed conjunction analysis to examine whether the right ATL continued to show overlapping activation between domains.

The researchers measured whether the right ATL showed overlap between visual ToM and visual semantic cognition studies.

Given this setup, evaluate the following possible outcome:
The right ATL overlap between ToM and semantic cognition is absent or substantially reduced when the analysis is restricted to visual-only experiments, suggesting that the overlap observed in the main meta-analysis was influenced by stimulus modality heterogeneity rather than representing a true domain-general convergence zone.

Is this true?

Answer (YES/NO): YES